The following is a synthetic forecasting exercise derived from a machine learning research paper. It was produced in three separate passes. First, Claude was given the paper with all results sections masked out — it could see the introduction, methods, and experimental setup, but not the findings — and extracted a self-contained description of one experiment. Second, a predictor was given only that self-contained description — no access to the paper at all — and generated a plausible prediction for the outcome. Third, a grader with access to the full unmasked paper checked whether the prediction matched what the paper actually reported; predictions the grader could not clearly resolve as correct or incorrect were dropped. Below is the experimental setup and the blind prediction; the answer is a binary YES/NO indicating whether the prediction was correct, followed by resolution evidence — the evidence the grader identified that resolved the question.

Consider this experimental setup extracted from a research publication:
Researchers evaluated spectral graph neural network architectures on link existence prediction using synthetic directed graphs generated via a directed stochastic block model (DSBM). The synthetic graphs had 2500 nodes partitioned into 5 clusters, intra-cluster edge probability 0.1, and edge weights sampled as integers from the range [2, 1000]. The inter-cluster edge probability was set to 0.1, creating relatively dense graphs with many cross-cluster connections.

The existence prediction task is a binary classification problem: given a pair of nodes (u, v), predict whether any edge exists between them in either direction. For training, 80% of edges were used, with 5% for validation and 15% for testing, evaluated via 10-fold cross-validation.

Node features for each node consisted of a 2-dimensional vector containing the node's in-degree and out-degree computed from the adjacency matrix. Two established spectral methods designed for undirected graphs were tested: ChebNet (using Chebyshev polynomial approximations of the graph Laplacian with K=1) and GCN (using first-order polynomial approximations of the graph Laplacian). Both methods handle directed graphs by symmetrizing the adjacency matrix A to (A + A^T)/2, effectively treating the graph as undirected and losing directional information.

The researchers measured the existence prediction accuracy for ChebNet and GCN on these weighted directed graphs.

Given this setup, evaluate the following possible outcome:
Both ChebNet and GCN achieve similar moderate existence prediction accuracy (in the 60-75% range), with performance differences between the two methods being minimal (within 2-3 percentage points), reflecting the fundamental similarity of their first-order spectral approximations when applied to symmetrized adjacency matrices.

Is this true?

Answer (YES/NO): NO